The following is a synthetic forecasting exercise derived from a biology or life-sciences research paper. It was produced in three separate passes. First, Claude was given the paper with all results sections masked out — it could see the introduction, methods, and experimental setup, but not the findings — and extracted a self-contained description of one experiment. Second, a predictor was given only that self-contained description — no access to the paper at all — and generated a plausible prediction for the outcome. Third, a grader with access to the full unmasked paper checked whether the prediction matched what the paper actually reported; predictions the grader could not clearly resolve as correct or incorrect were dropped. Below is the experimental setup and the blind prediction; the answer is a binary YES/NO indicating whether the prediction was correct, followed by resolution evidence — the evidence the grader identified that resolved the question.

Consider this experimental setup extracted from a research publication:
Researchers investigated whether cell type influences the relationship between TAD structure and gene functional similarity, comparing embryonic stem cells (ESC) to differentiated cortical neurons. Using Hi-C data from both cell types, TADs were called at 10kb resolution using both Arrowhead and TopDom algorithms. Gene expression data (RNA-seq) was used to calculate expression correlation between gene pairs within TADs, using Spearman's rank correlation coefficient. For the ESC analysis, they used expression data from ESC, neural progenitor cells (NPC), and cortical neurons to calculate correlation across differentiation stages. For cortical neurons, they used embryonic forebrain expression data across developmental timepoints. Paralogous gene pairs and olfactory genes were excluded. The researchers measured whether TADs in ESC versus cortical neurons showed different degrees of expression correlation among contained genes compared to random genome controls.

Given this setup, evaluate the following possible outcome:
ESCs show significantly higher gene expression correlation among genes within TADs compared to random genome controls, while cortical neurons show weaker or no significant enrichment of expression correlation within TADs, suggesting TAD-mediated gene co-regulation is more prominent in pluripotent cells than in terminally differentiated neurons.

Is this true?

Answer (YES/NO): NO